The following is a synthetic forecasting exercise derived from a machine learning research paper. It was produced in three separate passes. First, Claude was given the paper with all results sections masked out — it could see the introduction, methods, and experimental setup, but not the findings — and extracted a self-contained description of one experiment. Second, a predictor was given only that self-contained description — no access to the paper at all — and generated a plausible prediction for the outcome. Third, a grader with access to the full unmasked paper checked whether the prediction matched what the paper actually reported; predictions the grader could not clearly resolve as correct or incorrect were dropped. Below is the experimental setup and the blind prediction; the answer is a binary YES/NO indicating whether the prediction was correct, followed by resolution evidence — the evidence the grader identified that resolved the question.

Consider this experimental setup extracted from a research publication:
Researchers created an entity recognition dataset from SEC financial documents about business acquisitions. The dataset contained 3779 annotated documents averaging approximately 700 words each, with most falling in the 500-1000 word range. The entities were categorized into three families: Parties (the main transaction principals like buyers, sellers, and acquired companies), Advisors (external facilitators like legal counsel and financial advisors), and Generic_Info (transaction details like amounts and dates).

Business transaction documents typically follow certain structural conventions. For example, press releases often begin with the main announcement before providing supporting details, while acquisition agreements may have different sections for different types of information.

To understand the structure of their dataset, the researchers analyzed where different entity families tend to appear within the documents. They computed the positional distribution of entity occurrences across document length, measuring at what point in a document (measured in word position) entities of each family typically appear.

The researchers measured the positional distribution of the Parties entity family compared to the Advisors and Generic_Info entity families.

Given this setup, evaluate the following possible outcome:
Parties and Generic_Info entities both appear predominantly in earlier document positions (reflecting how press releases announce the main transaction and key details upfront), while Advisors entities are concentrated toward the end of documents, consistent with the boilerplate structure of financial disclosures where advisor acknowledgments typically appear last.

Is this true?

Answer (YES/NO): NO